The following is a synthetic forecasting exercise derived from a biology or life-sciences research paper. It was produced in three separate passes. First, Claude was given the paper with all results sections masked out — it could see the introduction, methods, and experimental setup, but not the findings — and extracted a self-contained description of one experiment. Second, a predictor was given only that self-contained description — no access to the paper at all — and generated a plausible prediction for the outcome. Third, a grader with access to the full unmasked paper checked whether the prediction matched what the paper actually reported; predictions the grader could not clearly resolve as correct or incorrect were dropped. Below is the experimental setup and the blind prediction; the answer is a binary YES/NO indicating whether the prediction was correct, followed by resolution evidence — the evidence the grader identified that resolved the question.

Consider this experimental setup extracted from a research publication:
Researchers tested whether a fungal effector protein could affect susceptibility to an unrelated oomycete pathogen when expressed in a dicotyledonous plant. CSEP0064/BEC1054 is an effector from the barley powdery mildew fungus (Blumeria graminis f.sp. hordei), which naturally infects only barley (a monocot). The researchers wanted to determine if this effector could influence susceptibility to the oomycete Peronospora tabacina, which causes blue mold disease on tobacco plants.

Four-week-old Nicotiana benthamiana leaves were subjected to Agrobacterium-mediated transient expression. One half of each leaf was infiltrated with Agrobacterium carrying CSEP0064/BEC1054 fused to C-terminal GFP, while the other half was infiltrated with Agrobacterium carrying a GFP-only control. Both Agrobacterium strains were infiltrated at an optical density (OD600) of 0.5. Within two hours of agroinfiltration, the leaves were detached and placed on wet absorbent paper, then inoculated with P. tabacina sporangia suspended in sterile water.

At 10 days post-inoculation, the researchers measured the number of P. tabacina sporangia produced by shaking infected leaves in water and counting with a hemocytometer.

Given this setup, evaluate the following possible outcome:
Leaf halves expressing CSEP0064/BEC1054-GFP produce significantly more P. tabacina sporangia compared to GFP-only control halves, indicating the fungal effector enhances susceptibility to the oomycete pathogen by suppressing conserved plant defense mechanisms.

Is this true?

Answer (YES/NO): YES